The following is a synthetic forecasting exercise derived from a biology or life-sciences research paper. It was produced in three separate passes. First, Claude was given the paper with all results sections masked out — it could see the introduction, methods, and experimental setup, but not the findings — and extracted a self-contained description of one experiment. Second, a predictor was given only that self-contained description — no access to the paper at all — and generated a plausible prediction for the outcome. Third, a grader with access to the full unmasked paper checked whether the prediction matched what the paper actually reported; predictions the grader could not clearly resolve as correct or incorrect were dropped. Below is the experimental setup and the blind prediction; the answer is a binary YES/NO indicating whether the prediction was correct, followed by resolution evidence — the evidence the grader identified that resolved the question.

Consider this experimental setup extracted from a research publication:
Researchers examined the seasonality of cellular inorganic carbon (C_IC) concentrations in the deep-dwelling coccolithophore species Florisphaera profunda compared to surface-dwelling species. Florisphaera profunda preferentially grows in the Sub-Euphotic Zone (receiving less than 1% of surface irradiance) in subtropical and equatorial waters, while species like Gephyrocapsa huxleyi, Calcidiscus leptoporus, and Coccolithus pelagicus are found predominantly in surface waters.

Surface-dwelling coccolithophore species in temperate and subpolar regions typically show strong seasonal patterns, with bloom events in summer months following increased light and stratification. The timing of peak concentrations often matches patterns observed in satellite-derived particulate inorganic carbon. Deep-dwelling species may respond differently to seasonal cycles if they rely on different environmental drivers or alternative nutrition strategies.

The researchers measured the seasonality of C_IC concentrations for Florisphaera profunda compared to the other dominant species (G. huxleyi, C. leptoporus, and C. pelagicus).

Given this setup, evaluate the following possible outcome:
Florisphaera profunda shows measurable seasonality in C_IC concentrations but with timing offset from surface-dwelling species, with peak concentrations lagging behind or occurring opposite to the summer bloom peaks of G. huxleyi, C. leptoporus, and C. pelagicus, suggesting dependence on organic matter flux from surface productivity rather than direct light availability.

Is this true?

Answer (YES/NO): NO